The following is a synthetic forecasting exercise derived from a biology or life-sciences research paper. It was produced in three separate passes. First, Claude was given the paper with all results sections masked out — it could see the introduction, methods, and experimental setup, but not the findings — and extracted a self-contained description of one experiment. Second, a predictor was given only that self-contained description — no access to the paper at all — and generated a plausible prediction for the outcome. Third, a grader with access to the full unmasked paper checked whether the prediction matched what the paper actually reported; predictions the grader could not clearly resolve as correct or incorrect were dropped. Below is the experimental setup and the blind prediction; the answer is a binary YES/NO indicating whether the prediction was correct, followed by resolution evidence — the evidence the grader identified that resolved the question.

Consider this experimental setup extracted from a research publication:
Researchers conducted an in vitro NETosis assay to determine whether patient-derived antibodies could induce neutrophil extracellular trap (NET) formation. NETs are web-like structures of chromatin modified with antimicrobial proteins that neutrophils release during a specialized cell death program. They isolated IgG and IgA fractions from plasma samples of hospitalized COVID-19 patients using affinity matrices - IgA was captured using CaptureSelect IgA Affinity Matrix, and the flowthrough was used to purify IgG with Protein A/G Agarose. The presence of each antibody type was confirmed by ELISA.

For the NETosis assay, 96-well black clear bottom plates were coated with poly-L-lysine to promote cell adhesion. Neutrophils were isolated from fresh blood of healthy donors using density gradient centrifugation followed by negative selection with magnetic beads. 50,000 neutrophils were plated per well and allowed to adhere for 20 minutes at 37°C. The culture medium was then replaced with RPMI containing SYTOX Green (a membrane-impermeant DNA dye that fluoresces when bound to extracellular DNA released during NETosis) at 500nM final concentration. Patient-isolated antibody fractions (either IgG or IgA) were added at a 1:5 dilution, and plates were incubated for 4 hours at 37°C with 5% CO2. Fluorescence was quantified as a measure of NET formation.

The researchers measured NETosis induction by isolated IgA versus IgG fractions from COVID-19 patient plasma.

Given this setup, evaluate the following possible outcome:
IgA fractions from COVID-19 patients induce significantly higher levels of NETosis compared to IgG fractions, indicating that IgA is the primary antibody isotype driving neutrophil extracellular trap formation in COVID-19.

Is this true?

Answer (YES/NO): YES